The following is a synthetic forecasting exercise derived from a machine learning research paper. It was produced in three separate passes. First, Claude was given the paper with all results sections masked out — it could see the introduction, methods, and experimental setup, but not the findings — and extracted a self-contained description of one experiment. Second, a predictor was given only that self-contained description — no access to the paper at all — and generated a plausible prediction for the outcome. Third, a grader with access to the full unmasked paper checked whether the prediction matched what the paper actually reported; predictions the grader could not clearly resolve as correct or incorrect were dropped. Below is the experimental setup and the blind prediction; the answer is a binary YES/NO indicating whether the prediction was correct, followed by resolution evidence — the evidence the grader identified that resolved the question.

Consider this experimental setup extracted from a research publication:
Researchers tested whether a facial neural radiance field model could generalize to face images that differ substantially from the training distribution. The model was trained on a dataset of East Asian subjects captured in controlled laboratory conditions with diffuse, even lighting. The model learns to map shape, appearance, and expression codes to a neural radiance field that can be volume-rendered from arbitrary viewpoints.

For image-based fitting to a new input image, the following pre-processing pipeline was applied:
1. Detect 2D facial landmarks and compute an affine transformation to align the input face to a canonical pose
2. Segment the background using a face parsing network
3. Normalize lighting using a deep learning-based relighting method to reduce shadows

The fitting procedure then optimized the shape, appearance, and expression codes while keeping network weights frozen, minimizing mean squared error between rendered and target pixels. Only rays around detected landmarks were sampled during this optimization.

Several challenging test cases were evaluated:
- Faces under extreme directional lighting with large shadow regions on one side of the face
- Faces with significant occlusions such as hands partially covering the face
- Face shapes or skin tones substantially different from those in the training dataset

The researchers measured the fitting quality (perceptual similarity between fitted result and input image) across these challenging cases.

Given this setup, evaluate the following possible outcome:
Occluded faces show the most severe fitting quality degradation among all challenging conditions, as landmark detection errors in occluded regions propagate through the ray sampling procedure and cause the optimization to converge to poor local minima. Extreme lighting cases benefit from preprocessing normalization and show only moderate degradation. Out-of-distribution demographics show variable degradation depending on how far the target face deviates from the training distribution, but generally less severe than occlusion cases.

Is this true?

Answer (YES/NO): NO